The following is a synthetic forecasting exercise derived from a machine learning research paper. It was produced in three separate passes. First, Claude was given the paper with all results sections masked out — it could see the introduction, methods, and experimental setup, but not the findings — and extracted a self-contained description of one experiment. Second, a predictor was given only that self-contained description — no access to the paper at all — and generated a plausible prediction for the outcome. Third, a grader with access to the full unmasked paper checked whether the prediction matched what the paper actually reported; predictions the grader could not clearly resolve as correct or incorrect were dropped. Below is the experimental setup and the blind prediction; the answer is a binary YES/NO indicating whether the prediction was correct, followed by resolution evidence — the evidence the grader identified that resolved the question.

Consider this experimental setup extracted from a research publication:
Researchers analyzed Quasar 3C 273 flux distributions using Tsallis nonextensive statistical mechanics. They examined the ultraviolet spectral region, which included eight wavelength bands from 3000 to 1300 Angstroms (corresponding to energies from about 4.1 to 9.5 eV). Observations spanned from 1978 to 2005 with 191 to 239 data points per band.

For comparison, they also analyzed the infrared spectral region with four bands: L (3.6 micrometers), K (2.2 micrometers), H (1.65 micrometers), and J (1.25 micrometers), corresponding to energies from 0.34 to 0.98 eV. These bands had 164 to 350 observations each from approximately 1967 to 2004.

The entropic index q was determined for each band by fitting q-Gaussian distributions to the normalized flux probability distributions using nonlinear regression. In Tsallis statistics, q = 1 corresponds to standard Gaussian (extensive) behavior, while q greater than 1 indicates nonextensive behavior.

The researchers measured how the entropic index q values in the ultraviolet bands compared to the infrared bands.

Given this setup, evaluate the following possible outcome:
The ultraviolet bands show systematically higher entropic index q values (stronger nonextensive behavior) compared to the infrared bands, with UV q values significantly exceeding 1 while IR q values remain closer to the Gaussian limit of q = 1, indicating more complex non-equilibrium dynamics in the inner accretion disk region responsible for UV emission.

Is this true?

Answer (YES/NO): NO